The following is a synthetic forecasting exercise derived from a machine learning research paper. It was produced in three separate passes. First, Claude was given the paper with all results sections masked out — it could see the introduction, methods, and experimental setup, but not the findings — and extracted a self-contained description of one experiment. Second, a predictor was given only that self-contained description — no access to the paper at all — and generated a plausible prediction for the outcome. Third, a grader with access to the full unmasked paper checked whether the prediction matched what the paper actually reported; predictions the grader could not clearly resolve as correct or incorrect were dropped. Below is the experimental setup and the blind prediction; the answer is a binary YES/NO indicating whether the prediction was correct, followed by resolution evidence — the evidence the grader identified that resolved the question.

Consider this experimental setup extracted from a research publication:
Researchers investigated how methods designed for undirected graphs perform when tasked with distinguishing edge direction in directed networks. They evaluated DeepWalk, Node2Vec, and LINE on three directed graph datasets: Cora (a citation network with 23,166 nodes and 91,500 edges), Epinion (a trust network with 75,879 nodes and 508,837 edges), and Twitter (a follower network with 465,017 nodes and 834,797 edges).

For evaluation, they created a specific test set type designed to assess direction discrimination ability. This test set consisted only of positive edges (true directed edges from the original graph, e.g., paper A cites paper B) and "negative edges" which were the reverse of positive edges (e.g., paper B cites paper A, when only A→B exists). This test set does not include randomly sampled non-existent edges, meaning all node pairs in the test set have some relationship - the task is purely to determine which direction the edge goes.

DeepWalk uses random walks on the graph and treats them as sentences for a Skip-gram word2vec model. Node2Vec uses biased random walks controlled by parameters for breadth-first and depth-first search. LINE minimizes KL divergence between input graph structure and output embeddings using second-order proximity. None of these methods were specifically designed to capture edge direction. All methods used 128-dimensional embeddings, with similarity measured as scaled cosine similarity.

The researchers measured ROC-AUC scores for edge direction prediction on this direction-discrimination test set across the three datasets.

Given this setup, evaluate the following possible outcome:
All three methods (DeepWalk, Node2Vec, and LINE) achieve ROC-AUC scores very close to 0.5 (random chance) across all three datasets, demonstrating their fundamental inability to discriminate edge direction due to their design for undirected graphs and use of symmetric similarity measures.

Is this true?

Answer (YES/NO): NO